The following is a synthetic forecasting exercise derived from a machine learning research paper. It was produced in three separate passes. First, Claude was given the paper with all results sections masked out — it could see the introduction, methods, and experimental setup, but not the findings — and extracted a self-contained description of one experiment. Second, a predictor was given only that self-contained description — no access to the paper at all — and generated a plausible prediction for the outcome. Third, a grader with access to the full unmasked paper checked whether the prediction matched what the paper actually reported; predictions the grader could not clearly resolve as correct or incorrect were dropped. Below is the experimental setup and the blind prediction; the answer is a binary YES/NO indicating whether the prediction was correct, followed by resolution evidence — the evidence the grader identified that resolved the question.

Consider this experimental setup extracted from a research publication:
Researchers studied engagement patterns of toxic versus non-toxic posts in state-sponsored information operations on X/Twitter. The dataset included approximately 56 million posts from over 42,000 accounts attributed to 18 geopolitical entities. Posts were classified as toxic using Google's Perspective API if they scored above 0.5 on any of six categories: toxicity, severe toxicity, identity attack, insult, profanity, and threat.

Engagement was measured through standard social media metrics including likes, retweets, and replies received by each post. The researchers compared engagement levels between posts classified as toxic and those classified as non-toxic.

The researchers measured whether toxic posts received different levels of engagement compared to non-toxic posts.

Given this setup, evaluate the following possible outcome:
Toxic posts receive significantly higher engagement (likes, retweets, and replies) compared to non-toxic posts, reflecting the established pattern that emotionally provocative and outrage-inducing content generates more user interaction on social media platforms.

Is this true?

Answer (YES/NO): YES